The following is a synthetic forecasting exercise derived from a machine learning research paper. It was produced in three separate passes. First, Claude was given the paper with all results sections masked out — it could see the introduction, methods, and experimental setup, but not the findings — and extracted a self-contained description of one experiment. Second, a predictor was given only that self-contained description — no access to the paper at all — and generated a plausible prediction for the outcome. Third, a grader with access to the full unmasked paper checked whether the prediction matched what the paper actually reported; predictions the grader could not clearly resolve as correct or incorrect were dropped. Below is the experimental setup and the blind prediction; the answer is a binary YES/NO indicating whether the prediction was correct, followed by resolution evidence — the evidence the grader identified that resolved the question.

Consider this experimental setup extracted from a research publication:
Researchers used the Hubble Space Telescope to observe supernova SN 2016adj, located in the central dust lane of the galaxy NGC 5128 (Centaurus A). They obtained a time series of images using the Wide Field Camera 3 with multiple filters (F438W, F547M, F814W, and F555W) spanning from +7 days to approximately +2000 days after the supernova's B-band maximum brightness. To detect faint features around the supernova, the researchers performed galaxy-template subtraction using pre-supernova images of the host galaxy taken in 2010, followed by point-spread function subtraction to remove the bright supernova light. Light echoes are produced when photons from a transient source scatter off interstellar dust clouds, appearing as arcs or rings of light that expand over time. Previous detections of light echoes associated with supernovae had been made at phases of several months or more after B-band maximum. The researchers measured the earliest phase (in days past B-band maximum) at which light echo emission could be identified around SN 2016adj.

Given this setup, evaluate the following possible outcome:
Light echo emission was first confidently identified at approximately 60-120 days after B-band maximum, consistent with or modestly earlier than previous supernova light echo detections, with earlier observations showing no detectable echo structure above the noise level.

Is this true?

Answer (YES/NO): NO